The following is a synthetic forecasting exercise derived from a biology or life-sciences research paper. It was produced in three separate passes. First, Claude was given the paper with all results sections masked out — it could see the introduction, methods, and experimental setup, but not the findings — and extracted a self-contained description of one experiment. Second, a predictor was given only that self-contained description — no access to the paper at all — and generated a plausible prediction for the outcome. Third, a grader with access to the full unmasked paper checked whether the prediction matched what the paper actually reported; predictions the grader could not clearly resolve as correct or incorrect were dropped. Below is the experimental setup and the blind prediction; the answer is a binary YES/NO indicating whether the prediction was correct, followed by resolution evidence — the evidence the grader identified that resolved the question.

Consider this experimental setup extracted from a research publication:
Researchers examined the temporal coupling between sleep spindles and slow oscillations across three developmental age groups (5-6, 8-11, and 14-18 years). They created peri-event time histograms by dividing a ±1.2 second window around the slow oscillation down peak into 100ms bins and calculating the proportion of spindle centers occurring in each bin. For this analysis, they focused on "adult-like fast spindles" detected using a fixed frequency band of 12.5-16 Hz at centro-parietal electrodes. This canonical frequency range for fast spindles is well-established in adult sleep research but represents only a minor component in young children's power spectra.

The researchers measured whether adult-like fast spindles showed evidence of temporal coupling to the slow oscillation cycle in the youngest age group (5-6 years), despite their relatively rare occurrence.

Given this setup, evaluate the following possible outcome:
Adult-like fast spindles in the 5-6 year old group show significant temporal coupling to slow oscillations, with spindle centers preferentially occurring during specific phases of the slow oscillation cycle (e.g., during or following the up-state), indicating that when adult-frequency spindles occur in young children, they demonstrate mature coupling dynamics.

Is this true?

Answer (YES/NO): YES